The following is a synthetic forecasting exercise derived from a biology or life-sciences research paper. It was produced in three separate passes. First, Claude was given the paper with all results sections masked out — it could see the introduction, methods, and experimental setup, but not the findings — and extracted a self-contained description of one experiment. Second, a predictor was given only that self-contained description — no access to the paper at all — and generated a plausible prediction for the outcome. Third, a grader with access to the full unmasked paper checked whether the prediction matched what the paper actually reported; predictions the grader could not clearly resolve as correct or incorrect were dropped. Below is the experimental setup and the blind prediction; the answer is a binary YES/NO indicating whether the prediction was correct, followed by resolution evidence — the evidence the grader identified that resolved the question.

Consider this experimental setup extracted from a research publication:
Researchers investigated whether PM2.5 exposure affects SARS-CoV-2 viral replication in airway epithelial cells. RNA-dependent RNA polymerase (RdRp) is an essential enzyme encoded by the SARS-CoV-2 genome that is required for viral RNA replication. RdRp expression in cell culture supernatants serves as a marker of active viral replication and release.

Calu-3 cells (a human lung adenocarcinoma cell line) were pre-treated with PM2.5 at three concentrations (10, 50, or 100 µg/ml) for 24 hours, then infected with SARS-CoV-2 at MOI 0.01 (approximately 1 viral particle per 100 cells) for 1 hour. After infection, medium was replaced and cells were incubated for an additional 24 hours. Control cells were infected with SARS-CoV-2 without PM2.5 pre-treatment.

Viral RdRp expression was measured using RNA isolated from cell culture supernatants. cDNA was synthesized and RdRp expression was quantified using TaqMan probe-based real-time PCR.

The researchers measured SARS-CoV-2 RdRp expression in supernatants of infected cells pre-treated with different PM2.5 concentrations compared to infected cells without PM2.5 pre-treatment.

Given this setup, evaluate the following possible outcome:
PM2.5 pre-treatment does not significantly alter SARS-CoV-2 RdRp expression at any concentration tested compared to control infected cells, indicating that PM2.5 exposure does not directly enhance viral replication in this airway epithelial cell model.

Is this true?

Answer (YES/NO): NO